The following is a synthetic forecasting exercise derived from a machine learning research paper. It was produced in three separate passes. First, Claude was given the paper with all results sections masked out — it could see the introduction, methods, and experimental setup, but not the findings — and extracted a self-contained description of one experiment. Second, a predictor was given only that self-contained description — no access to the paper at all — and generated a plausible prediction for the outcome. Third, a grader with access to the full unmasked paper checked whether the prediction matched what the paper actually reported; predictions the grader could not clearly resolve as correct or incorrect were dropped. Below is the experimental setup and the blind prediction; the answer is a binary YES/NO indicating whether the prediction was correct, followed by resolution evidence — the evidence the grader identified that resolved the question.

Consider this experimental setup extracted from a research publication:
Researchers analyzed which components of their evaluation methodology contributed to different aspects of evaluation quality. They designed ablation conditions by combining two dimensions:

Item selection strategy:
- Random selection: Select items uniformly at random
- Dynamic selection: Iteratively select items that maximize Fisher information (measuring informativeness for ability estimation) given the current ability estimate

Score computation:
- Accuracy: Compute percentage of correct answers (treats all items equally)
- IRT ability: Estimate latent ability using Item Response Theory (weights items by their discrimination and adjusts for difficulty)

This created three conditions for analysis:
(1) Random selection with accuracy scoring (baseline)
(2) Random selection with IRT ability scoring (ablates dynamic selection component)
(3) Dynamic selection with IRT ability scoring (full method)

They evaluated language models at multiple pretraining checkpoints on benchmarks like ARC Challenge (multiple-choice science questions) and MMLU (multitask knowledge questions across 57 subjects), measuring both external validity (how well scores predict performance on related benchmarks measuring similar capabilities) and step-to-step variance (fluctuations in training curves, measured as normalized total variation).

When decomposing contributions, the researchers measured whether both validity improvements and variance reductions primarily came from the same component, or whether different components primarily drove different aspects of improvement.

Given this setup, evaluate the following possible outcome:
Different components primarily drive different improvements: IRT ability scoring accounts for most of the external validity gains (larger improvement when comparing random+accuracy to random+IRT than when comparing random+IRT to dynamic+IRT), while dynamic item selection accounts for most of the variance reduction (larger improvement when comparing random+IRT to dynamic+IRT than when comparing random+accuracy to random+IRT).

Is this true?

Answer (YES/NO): YES